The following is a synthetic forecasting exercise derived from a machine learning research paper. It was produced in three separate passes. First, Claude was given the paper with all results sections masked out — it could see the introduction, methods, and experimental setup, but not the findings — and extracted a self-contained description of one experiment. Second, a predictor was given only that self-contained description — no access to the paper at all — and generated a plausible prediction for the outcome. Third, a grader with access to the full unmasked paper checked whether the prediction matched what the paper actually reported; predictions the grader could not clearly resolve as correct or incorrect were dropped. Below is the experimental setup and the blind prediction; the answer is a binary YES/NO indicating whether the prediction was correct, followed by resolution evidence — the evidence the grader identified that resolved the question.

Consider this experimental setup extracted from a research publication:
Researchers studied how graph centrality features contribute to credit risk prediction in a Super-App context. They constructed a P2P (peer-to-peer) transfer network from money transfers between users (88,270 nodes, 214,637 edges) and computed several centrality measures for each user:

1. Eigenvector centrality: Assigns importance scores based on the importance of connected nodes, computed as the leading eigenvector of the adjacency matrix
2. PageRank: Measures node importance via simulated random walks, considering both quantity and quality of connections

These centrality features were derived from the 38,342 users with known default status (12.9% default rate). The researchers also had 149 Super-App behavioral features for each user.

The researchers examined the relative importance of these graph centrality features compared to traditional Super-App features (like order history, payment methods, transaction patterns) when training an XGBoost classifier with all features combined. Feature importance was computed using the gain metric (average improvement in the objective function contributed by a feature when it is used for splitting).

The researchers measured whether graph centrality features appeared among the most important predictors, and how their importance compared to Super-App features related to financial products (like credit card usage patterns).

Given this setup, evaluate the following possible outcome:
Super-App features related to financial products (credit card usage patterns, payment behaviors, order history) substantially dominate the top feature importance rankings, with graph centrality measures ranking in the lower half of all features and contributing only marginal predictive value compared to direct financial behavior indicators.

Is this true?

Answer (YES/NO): NO